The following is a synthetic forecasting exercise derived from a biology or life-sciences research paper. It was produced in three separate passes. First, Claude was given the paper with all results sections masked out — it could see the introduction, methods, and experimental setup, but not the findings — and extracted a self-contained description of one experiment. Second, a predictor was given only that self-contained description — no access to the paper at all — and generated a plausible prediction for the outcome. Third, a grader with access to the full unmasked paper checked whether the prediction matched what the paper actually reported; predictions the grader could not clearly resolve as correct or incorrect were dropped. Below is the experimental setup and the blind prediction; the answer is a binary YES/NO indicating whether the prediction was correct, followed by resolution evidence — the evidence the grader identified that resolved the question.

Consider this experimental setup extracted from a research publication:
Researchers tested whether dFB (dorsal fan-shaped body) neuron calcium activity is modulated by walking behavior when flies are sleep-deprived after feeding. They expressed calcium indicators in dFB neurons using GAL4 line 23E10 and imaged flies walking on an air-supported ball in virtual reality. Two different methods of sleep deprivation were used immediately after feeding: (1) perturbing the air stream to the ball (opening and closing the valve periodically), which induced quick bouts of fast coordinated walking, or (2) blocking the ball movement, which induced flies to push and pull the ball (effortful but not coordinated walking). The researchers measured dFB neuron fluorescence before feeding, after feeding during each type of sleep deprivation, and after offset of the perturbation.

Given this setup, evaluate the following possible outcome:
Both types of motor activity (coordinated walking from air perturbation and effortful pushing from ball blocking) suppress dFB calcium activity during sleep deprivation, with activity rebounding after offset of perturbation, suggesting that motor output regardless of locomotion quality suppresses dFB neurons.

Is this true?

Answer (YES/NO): NO